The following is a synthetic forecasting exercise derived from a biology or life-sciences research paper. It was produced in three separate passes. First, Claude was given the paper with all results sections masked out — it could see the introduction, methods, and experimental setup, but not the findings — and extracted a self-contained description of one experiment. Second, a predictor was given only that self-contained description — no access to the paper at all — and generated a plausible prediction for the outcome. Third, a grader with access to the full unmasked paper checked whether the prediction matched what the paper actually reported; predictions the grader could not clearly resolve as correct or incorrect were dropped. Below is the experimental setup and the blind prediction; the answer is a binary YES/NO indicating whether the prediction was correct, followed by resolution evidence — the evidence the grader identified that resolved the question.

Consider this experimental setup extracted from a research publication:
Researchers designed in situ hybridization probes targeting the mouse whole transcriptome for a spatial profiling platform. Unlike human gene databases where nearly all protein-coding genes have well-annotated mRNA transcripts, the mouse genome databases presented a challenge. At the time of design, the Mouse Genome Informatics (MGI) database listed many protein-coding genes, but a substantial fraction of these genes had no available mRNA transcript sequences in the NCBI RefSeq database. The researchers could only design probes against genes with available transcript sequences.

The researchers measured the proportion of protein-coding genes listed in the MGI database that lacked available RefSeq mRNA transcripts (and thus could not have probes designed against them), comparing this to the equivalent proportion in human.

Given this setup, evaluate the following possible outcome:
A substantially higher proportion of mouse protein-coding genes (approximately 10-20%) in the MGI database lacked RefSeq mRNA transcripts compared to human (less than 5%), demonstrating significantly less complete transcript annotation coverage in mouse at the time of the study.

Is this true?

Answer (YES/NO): NO